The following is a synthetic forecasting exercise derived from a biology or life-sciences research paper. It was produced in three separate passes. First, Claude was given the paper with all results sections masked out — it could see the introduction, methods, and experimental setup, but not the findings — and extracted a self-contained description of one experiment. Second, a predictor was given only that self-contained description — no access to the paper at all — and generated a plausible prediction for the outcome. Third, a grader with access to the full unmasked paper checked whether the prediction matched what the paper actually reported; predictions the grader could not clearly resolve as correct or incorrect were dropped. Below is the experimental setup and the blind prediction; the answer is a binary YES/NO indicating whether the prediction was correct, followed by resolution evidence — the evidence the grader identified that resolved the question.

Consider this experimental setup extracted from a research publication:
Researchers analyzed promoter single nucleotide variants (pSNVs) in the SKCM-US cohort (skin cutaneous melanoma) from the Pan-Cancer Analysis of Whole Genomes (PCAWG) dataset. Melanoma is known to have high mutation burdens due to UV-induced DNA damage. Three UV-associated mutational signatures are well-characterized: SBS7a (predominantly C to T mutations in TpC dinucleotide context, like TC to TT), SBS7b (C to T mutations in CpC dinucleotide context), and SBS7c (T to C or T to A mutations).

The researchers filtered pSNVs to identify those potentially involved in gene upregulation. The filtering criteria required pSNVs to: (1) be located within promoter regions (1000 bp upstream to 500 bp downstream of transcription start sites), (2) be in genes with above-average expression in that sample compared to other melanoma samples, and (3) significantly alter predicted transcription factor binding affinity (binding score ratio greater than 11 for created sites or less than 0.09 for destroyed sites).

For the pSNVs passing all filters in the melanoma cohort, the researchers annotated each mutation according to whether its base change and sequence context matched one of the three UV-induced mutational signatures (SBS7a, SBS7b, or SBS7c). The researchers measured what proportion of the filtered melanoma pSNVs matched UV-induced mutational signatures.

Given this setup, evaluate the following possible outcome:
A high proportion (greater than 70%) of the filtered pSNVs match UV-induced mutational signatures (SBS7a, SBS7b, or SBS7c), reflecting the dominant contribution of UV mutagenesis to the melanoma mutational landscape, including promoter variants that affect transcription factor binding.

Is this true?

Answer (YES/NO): YES